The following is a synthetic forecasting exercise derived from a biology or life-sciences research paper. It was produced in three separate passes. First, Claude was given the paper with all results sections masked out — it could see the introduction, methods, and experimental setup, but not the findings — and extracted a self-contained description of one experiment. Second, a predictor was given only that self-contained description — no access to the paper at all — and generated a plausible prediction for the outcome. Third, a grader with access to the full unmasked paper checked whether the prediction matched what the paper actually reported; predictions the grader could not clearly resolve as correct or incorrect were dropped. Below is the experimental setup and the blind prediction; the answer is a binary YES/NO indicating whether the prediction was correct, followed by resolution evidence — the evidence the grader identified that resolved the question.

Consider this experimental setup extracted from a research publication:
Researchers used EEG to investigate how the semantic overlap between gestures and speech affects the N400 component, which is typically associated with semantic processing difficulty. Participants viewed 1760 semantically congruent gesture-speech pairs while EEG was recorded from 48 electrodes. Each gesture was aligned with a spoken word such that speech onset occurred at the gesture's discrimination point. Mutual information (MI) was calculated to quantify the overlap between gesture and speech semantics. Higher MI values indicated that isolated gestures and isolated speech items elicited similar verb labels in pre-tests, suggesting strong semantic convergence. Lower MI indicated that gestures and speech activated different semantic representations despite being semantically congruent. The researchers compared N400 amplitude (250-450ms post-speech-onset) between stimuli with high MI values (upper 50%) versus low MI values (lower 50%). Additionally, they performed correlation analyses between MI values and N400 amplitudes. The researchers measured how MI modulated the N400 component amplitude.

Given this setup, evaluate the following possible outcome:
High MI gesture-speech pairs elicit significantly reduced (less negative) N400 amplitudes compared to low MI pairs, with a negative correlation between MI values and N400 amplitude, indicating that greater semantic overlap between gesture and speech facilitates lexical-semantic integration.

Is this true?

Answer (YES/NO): YES